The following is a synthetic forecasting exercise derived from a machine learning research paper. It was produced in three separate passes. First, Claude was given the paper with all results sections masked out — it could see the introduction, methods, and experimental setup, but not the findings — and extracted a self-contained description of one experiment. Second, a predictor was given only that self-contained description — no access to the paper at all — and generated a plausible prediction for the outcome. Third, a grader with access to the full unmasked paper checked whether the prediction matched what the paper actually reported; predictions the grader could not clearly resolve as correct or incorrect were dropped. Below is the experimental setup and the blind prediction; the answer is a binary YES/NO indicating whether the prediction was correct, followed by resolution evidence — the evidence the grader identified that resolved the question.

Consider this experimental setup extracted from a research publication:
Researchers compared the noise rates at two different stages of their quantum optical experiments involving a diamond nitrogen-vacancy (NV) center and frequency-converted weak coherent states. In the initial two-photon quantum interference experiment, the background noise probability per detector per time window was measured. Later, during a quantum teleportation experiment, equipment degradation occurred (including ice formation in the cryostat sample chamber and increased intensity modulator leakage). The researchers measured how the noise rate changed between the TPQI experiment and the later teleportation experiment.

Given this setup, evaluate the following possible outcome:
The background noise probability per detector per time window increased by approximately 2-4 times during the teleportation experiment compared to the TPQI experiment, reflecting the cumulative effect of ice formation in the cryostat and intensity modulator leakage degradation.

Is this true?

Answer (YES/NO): NO